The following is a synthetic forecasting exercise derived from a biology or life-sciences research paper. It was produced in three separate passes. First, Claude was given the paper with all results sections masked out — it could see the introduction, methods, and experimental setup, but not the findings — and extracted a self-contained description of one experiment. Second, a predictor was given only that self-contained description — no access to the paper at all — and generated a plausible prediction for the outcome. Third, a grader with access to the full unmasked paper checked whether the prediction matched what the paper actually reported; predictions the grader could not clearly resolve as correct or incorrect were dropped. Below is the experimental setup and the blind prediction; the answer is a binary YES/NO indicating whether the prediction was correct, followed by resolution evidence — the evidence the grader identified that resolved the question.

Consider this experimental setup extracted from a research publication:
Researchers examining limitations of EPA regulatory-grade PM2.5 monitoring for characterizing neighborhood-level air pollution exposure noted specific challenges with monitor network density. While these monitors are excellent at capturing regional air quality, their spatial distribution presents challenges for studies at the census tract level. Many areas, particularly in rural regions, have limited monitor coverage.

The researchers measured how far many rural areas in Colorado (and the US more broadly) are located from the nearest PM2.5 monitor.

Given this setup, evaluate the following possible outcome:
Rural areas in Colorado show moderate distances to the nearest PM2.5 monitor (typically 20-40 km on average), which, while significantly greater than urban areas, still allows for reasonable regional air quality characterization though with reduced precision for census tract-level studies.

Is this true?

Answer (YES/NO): NO